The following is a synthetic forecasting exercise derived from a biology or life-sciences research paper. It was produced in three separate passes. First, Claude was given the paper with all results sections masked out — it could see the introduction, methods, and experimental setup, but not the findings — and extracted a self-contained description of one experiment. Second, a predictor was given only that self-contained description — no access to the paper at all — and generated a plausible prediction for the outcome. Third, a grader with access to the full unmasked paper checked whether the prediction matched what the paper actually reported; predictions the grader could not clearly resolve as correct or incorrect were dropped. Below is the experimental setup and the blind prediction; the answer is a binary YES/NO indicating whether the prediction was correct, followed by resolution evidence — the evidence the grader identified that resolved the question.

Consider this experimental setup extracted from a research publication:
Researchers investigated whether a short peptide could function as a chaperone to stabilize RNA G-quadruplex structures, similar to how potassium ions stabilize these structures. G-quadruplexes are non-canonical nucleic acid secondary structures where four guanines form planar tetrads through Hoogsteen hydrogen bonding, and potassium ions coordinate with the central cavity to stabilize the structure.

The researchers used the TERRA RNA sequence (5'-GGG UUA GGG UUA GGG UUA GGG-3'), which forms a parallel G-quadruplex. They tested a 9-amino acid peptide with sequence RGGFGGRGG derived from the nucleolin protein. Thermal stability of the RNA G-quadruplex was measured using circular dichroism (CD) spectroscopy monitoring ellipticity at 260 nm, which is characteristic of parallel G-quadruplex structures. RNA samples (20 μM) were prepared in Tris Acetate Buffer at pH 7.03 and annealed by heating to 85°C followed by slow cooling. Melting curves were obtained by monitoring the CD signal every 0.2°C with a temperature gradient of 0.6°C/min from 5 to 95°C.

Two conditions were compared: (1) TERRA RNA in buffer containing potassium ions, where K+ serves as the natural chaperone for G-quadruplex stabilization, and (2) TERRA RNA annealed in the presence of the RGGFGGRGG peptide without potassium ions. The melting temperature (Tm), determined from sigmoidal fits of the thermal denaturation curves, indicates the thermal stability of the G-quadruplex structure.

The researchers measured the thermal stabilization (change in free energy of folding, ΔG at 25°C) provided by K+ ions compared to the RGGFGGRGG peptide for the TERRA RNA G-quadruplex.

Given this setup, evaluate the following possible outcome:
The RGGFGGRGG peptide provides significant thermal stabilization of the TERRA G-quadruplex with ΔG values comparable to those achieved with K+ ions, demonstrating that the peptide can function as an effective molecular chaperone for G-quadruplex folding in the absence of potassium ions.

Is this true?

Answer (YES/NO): YES